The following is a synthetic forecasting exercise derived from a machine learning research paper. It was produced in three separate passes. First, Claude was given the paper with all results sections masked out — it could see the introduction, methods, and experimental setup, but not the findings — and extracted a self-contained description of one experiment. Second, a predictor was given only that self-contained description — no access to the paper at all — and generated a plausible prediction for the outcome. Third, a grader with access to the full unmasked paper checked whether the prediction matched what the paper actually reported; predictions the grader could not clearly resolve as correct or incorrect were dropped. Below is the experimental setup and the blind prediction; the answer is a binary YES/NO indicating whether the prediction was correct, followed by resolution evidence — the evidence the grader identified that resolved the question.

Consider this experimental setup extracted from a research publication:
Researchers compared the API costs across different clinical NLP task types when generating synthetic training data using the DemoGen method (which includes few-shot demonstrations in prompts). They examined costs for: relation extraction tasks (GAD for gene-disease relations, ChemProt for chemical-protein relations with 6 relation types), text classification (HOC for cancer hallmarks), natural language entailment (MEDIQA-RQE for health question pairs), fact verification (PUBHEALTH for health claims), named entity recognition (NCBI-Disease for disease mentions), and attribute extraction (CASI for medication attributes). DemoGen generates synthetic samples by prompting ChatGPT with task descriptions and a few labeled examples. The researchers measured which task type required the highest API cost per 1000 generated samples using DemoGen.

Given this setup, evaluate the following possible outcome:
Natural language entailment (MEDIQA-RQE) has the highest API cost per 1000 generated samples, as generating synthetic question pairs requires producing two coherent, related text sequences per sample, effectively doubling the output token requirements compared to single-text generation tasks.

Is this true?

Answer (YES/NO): NO